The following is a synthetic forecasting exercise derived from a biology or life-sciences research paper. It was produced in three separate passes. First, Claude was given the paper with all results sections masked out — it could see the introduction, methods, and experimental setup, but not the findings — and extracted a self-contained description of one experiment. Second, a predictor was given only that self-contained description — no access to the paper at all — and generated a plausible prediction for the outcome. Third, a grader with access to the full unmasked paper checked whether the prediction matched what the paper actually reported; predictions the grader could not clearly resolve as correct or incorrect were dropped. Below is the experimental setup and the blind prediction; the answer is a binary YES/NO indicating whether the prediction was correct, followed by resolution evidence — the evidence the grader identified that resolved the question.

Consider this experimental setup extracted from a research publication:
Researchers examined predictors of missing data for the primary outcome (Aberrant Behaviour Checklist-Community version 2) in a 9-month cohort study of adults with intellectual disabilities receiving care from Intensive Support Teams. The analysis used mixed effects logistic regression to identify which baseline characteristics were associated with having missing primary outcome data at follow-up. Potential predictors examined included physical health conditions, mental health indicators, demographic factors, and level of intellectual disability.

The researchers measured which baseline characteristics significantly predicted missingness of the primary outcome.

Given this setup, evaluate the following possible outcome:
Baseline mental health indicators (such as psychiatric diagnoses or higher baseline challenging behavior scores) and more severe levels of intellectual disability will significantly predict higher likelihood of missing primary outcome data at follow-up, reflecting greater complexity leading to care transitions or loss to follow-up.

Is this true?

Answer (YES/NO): NO